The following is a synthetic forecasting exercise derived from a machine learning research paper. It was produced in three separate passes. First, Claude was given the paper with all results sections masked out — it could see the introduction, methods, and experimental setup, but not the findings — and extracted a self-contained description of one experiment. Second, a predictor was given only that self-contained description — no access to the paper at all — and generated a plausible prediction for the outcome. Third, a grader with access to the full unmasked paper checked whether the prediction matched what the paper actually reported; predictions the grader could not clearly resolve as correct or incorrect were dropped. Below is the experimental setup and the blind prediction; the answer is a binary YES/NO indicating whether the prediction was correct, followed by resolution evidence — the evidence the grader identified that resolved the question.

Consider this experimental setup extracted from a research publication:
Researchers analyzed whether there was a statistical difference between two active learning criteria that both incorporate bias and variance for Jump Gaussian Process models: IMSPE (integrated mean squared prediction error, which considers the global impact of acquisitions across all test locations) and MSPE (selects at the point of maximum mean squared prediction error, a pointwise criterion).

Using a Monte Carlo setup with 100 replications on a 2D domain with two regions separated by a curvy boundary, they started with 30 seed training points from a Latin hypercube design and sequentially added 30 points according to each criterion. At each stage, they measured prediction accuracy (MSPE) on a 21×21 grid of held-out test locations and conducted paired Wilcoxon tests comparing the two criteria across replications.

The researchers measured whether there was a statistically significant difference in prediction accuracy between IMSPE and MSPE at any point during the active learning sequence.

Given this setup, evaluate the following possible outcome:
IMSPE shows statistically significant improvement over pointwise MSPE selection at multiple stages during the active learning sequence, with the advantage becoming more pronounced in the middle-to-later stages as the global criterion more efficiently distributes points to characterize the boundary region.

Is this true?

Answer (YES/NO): NO